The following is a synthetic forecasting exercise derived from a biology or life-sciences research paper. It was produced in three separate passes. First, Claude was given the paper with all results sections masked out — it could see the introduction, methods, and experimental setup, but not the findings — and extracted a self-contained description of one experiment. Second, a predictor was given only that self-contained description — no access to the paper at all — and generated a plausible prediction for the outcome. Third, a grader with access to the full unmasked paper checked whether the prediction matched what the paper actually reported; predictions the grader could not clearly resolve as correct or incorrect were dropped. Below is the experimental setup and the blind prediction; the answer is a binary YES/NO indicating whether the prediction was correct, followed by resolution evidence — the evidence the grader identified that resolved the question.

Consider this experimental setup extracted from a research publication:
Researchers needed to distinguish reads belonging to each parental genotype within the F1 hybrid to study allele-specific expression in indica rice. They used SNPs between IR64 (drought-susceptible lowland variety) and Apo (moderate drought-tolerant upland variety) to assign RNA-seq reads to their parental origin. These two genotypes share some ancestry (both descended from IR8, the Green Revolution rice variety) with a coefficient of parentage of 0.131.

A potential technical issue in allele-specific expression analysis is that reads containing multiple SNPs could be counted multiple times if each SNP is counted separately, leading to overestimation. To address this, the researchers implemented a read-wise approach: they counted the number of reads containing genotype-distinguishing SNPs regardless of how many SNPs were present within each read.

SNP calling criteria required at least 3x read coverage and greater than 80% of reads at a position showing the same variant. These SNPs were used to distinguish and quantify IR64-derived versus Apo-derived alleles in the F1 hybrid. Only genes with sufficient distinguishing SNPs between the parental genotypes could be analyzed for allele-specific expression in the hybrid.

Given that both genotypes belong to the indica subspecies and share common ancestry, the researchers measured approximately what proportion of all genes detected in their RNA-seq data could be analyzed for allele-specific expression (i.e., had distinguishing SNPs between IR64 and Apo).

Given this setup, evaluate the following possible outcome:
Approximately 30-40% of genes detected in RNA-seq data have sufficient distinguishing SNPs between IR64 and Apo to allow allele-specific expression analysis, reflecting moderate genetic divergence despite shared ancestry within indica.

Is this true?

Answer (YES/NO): YES